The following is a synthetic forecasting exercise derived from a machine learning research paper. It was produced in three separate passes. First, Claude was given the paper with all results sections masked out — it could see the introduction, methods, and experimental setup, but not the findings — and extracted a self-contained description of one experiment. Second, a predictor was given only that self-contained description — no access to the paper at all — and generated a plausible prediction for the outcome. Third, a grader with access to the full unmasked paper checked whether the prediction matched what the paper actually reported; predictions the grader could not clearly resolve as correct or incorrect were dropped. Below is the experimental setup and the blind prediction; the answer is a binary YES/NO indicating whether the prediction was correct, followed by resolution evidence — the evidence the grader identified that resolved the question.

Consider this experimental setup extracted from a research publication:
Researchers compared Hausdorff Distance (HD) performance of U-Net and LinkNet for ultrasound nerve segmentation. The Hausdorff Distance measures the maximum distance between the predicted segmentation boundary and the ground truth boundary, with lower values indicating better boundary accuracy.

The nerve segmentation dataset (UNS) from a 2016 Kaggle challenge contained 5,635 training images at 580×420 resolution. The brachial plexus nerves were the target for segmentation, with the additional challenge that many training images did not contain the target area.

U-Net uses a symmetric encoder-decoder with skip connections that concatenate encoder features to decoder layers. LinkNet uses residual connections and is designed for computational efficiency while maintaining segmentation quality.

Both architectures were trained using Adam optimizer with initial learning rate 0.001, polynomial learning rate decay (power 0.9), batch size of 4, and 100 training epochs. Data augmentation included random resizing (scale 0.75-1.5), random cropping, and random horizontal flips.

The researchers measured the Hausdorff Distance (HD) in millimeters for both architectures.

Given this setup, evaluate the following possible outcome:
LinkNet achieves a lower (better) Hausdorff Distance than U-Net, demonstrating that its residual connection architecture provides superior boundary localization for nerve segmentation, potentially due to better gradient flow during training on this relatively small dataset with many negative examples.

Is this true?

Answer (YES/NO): YES